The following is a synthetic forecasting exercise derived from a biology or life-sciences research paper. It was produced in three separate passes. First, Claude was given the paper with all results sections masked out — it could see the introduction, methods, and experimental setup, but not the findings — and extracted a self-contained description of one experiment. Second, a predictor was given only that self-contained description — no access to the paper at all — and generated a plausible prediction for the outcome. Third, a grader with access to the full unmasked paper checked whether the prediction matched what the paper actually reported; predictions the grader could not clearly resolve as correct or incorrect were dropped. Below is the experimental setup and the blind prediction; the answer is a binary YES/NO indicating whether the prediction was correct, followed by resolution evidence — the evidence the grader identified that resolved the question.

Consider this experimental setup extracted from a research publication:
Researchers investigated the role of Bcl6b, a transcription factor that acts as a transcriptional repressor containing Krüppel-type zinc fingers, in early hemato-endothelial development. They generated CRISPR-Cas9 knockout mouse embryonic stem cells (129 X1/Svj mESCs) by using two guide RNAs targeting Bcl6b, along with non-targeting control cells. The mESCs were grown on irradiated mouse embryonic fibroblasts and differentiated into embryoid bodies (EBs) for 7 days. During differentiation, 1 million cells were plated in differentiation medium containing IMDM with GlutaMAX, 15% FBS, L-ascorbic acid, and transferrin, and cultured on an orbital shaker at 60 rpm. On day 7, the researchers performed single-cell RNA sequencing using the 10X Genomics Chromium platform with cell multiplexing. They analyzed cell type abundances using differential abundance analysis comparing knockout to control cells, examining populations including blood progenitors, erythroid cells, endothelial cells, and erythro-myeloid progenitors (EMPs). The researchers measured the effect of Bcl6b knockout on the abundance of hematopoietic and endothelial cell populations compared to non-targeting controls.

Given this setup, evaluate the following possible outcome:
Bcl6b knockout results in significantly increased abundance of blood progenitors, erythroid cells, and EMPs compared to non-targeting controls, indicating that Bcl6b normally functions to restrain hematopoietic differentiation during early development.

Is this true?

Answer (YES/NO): NO